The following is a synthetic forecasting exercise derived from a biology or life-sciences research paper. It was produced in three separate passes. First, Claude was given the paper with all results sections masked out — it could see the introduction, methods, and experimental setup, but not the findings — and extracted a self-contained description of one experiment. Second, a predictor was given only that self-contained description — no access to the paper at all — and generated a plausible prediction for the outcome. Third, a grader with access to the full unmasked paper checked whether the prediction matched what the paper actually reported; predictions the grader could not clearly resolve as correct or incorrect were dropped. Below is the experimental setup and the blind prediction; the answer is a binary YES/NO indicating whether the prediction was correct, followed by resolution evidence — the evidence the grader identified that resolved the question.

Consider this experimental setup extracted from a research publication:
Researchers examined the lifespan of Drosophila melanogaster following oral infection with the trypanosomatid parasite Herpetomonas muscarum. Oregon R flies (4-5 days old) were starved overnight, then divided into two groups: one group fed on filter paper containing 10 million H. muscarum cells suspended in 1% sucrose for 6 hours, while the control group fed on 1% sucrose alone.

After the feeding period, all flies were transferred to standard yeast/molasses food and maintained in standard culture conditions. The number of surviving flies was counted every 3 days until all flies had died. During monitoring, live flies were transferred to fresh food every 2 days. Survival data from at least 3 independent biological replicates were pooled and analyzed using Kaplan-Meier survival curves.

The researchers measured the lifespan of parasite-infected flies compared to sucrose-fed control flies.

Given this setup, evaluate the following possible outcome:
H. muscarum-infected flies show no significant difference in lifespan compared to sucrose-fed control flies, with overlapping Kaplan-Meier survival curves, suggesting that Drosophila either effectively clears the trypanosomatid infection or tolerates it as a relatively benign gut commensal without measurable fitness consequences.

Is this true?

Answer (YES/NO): NO